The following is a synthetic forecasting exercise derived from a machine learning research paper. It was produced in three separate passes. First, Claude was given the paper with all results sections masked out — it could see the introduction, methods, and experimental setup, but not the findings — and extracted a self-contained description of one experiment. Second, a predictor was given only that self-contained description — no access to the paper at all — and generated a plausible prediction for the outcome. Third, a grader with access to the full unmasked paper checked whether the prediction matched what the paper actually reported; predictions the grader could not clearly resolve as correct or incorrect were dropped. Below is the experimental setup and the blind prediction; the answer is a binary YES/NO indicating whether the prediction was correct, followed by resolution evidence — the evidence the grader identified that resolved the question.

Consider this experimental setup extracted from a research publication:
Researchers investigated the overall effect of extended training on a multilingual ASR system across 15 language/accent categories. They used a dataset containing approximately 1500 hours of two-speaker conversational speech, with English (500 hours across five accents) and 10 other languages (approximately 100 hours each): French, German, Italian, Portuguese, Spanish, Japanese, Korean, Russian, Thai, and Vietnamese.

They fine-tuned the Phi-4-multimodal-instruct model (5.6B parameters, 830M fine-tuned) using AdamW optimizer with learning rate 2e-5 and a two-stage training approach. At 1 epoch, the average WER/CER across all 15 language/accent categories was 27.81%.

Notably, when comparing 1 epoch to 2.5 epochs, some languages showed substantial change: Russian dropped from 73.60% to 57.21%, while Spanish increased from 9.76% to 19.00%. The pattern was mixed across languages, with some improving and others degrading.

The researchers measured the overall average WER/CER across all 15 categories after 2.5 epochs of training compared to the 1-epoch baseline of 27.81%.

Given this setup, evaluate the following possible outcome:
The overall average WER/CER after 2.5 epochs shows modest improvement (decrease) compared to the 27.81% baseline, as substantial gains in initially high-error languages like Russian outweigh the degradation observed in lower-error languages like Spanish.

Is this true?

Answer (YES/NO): YES